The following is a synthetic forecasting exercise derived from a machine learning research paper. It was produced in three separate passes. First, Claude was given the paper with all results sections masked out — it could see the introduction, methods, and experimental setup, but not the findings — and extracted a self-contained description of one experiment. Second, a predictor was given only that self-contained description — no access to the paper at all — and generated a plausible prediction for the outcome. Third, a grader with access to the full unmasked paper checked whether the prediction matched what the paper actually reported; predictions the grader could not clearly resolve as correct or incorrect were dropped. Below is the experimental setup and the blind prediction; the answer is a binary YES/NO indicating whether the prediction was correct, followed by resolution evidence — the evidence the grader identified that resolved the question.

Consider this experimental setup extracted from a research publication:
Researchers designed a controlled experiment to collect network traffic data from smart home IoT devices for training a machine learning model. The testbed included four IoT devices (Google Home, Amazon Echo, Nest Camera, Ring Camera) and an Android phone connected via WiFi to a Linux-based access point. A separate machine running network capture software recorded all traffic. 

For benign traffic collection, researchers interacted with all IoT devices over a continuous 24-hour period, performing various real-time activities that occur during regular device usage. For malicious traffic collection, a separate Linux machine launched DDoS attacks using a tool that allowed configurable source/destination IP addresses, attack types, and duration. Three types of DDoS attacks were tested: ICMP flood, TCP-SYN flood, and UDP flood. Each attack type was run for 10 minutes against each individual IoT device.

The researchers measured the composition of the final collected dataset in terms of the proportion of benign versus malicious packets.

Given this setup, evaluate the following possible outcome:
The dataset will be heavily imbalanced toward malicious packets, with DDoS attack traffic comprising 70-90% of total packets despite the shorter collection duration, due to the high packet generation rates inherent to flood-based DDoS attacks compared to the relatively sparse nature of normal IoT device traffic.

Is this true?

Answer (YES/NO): NO